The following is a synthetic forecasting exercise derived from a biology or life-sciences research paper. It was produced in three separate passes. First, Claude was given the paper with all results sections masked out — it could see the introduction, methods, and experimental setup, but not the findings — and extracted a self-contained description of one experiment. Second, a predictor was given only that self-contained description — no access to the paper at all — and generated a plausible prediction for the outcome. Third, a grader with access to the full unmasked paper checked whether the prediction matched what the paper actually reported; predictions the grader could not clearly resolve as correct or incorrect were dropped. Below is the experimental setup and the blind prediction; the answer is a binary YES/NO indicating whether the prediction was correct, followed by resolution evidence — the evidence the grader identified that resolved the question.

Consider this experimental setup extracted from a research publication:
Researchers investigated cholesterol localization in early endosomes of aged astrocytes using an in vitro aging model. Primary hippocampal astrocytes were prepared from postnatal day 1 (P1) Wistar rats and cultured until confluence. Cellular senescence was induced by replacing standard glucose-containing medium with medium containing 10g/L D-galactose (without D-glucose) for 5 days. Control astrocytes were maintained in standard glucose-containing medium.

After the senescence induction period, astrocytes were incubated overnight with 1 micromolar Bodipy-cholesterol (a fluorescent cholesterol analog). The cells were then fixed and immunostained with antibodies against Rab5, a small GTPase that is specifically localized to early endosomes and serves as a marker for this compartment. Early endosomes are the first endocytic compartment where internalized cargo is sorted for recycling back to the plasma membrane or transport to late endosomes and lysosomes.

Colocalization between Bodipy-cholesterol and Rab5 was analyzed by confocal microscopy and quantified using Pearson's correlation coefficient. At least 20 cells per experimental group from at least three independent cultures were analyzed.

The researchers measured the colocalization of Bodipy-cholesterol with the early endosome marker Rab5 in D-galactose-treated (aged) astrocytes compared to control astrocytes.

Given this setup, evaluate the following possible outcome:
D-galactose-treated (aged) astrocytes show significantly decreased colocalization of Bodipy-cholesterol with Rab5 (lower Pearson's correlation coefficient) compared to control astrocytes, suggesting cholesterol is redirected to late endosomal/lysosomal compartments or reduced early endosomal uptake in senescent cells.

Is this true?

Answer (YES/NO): NO